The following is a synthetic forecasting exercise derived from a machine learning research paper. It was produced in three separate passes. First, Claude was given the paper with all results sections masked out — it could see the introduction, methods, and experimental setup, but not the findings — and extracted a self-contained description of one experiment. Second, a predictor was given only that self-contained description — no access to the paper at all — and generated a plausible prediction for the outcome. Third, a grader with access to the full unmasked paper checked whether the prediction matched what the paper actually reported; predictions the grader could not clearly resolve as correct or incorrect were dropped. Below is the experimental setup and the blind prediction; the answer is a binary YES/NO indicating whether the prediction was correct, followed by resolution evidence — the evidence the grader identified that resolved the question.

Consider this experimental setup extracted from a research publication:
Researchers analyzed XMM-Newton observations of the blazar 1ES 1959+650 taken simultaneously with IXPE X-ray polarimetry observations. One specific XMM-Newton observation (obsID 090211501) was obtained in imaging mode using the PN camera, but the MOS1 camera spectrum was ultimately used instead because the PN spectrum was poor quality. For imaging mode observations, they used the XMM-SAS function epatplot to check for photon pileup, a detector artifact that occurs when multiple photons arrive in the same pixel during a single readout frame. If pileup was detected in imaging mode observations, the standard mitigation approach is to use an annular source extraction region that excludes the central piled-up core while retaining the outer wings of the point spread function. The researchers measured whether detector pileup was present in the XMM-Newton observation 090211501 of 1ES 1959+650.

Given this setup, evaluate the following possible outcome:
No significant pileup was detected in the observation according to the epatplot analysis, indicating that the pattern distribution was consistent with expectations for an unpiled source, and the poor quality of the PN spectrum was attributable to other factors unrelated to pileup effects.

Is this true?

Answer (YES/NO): NO